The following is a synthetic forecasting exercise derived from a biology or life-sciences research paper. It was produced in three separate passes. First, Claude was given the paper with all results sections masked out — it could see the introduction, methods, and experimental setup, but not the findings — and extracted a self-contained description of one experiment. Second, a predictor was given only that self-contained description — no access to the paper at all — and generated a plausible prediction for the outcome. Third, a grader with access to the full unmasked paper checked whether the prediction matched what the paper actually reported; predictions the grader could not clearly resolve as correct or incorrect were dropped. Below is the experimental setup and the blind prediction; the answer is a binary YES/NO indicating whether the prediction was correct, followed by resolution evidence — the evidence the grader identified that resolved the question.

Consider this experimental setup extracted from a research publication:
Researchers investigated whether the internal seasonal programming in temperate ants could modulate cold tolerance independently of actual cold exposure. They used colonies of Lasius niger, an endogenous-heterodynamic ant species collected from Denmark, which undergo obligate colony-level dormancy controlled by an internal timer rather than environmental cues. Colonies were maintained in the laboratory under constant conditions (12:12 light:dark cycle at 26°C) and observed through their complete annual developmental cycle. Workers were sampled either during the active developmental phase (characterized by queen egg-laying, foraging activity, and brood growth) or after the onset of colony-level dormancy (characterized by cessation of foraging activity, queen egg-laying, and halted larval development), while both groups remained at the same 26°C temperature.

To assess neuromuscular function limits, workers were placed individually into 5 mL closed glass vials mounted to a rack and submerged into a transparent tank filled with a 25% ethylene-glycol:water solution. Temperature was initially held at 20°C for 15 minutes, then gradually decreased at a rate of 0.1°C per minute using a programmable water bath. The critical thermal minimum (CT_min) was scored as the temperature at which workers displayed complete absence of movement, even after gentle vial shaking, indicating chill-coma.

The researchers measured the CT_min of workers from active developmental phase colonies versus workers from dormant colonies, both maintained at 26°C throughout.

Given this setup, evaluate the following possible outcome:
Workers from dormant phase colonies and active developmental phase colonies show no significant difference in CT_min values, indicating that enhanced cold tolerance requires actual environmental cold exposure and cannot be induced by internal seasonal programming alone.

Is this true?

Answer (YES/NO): NO